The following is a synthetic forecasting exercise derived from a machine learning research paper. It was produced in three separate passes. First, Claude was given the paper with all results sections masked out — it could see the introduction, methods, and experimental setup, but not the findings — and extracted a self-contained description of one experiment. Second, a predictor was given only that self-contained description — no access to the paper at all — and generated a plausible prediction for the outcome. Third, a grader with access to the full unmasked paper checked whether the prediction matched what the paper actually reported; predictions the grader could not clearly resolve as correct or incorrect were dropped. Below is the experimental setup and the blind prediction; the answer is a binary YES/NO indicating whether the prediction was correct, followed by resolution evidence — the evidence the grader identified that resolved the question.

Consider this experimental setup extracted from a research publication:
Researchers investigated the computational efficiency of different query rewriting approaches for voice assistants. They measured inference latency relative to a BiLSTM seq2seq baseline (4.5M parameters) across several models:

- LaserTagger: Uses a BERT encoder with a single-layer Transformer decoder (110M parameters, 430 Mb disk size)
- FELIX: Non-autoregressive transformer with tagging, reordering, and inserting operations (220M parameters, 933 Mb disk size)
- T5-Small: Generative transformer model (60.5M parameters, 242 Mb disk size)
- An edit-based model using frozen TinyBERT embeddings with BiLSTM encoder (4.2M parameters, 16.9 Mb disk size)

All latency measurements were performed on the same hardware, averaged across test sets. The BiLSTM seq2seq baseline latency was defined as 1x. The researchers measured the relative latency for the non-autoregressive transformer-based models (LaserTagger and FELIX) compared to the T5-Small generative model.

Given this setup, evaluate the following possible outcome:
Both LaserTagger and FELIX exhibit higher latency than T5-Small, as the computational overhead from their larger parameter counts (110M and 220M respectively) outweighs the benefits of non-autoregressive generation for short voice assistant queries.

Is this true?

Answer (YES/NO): YES